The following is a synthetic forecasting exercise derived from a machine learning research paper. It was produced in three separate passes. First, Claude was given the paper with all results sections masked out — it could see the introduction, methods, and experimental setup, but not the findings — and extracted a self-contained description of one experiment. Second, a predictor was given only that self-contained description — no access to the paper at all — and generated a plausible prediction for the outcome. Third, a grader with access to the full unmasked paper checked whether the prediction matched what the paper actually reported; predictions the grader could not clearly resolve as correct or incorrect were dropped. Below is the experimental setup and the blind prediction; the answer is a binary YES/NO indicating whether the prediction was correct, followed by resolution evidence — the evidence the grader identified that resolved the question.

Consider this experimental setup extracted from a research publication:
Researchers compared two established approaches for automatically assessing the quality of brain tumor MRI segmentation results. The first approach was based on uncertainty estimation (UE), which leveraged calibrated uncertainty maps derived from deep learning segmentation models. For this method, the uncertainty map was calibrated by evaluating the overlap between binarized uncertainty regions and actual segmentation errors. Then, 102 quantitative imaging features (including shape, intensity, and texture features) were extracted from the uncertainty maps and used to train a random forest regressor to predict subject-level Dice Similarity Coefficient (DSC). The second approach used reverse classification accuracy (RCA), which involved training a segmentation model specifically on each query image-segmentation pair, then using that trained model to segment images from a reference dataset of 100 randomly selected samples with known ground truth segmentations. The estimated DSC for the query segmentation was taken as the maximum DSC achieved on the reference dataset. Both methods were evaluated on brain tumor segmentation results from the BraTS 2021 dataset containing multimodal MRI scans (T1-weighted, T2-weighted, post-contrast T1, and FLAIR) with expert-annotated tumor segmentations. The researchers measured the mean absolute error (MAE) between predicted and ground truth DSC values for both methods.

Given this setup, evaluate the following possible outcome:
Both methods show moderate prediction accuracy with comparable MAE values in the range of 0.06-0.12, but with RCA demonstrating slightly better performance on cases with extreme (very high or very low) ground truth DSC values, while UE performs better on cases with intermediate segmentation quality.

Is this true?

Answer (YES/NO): NO